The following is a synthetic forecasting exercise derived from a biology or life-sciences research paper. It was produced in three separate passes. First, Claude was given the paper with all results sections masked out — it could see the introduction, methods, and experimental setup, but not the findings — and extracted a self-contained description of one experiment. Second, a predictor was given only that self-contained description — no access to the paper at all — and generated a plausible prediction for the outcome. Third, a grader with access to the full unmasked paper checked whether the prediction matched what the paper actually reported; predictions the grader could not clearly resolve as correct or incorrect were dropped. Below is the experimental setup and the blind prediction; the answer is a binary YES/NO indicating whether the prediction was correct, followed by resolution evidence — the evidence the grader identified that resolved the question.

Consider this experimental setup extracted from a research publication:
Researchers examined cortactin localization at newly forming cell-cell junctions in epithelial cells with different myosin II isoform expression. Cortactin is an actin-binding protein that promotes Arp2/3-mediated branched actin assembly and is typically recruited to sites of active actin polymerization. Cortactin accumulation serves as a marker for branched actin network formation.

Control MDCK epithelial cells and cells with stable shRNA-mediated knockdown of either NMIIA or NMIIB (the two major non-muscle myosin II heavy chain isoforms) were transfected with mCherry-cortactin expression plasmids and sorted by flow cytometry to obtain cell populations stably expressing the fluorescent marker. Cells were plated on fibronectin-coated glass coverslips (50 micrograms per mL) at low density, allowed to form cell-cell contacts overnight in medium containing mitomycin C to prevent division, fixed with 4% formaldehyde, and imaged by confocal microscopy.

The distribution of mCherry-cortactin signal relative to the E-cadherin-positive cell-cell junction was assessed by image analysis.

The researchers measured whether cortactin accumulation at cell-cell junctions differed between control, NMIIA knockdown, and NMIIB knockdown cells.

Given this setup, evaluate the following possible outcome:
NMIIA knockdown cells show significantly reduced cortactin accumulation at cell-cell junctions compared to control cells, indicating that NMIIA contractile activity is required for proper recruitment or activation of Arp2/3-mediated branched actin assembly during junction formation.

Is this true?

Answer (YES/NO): NO